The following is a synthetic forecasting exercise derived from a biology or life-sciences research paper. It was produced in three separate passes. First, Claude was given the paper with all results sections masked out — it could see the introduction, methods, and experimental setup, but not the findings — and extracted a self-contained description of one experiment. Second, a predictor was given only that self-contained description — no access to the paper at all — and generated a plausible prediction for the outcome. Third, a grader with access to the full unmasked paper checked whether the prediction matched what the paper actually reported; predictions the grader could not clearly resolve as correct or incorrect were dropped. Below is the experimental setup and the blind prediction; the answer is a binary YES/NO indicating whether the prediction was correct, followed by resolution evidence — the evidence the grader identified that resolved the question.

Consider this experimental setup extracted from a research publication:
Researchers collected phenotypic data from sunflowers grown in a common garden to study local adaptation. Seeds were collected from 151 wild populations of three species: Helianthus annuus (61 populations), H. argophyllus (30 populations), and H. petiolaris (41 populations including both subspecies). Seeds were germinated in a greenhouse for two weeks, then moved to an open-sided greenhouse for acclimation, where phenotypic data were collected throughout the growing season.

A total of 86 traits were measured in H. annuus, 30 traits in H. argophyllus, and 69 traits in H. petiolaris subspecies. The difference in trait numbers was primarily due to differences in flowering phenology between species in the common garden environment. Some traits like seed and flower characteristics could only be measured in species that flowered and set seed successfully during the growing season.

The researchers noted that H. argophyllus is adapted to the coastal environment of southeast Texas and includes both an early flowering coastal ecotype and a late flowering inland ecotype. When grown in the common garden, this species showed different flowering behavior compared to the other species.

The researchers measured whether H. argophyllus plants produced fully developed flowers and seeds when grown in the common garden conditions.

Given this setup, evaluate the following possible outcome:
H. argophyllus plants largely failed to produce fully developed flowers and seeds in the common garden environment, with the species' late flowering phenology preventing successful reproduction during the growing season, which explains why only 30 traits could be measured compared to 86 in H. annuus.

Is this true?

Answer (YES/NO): YES